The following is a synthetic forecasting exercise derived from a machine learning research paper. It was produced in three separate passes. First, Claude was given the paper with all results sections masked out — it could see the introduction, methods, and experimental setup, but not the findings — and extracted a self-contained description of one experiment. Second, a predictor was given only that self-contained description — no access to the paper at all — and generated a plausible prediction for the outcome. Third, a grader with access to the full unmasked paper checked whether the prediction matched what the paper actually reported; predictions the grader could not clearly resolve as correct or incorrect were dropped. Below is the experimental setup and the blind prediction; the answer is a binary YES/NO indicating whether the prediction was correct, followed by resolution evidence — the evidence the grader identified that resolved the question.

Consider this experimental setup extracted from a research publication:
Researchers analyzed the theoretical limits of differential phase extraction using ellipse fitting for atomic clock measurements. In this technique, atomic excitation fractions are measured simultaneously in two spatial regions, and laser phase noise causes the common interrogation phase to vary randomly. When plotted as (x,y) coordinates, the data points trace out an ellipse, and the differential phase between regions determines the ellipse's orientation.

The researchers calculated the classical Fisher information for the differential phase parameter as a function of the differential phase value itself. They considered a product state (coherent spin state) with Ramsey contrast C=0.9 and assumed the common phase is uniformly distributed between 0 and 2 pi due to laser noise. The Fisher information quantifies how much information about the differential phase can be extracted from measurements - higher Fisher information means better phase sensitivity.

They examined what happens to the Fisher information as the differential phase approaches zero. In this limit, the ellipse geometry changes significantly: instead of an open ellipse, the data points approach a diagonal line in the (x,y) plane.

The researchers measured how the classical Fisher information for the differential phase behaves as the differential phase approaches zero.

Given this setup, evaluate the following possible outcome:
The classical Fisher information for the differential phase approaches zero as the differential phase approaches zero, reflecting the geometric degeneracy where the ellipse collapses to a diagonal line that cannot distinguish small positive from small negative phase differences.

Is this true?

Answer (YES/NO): YES